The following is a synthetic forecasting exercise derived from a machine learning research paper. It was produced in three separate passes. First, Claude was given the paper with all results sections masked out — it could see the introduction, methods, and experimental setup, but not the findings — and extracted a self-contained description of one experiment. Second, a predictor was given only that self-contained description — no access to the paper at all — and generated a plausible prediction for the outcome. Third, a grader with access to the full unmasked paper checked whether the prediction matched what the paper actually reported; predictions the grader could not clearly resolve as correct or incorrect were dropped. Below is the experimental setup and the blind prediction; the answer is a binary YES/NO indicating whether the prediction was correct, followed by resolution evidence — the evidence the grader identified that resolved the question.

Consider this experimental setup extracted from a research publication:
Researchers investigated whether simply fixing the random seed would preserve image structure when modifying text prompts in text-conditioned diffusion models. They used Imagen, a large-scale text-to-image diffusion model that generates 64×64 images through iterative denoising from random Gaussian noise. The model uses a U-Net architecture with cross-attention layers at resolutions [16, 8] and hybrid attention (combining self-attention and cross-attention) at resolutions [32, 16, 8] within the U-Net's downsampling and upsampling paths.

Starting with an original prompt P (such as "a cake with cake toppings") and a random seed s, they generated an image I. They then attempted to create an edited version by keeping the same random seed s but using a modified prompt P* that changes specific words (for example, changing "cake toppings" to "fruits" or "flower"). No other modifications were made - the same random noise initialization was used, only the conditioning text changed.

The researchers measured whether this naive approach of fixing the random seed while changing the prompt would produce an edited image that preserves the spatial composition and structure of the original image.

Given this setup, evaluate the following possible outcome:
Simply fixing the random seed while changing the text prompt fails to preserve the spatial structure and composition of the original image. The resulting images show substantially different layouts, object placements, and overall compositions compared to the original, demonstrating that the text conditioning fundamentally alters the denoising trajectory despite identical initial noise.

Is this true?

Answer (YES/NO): YES